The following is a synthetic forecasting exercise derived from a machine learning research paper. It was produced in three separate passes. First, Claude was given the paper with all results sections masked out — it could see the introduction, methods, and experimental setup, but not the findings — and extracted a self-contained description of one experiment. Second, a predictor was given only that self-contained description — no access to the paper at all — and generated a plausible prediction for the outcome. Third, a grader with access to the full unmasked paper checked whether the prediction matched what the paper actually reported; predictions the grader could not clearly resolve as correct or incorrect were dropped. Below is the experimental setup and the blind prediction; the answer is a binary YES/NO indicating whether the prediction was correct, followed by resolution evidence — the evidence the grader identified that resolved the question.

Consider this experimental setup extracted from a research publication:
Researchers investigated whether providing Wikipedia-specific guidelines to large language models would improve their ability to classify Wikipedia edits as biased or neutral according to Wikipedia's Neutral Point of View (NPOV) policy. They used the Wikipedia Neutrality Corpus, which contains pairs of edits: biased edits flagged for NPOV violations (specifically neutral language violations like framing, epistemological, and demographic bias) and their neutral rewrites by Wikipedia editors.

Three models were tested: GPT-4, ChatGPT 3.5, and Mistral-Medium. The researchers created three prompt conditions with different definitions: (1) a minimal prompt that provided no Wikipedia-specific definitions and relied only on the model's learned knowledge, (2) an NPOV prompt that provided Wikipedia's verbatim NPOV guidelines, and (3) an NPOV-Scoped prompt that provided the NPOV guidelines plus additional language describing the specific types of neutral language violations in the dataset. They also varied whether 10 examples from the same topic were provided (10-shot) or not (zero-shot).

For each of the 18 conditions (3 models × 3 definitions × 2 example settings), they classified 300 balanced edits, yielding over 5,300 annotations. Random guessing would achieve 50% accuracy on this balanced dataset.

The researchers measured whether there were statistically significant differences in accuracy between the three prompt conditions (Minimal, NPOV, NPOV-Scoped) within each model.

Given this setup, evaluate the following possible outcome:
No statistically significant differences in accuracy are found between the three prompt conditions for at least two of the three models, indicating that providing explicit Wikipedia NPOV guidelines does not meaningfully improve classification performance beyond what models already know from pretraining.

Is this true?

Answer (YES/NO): YES